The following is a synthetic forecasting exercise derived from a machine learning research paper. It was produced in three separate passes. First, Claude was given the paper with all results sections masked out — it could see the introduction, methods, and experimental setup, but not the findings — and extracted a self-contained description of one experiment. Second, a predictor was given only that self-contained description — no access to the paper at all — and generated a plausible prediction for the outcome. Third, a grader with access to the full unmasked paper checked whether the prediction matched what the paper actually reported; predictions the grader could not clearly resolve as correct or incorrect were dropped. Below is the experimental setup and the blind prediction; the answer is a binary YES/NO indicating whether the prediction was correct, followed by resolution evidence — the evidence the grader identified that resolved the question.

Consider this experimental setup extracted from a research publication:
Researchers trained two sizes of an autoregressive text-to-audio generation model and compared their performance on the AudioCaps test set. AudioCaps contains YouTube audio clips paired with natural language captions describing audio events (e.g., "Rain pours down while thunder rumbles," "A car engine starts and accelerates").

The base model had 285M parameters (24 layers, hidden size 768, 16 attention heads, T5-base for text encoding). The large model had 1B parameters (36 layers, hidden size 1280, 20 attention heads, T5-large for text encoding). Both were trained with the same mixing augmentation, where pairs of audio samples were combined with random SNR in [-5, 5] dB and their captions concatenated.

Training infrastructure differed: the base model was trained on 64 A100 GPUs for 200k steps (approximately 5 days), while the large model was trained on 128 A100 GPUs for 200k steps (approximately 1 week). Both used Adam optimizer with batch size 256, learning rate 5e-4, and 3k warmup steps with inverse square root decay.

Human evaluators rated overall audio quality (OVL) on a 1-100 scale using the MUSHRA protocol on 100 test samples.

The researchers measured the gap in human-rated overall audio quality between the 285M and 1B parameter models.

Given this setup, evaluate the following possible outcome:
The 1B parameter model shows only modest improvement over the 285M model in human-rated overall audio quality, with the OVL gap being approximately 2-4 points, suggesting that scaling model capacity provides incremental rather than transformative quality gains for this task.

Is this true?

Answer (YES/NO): NO